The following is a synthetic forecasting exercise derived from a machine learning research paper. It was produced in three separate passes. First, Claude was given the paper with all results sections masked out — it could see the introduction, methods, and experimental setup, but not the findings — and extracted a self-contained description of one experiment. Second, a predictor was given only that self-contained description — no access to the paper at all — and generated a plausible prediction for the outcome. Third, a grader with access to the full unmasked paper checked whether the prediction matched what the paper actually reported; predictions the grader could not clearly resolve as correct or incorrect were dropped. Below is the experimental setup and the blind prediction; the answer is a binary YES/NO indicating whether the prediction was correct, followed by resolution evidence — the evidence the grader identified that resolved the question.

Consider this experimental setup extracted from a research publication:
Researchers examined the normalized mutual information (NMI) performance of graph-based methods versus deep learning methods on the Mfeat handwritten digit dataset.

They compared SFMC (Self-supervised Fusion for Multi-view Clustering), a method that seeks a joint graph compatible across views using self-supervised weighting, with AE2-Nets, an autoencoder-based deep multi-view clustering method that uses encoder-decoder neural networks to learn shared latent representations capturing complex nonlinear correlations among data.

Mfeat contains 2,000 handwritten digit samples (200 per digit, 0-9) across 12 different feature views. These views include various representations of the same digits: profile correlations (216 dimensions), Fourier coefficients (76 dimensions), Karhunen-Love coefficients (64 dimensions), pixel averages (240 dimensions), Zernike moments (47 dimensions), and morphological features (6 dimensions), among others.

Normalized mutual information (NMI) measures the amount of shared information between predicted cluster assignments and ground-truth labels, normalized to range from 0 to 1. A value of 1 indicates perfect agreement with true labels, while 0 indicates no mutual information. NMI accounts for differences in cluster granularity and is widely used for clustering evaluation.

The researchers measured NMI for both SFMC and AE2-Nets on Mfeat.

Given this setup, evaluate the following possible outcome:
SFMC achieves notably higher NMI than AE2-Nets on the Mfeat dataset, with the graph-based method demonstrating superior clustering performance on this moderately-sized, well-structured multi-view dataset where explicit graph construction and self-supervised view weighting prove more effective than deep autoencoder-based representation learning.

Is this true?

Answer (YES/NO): NO